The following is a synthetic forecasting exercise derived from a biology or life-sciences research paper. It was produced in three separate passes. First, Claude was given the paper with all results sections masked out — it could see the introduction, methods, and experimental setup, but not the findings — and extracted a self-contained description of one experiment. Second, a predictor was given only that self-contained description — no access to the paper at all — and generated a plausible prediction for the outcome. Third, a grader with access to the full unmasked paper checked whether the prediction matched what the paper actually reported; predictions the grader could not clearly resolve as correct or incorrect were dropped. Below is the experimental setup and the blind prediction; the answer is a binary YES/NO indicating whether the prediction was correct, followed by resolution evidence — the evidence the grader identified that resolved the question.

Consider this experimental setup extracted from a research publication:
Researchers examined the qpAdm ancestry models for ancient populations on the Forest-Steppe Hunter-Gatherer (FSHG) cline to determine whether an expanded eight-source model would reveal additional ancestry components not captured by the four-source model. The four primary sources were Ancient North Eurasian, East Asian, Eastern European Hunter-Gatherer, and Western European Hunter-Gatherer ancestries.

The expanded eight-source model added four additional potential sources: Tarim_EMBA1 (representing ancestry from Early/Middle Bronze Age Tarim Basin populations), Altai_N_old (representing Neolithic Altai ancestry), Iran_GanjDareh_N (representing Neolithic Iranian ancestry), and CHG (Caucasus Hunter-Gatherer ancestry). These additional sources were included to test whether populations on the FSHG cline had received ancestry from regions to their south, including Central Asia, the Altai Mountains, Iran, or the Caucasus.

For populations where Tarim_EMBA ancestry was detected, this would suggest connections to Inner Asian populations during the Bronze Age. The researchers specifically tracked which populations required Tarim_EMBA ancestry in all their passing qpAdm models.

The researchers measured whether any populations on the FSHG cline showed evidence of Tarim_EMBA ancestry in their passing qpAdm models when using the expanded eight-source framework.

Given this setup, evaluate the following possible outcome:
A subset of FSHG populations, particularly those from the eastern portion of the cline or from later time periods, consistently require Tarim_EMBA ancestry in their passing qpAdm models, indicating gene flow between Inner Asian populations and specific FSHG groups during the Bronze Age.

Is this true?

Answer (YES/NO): NO